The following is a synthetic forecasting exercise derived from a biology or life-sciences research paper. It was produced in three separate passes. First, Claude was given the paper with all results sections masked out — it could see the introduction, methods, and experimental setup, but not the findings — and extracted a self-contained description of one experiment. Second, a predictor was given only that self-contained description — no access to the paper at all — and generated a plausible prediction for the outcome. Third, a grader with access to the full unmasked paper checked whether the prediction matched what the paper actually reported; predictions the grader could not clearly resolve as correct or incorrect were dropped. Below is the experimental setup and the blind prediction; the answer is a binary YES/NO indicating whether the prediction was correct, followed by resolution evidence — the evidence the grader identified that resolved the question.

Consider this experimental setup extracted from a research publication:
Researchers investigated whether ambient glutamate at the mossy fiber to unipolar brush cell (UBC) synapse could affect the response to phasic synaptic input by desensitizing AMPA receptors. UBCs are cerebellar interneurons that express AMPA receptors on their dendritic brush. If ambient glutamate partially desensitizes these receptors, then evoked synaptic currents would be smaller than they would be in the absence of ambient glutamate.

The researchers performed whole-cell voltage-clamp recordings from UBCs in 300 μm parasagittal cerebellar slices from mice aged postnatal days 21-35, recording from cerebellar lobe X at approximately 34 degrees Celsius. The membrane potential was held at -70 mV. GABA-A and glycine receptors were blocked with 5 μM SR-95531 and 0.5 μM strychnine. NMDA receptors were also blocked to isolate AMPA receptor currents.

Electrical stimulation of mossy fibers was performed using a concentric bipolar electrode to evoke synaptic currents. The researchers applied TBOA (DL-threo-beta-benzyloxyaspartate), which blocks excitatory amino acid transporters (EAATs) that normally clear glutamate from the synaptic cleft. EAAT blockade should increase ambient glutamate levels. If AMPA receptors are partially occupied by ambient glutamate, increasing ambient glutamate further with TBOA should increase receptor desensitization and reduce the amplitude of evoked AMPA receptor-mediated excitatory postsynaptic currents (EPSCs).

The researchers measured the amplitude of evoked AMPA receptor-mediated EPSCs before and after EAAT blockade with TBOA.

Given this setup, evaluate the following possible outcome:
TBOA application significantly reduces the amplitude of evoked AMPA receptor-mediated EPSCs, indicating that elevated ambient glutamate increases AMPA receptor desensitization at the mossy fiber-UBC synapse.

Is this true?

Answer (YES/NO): YES